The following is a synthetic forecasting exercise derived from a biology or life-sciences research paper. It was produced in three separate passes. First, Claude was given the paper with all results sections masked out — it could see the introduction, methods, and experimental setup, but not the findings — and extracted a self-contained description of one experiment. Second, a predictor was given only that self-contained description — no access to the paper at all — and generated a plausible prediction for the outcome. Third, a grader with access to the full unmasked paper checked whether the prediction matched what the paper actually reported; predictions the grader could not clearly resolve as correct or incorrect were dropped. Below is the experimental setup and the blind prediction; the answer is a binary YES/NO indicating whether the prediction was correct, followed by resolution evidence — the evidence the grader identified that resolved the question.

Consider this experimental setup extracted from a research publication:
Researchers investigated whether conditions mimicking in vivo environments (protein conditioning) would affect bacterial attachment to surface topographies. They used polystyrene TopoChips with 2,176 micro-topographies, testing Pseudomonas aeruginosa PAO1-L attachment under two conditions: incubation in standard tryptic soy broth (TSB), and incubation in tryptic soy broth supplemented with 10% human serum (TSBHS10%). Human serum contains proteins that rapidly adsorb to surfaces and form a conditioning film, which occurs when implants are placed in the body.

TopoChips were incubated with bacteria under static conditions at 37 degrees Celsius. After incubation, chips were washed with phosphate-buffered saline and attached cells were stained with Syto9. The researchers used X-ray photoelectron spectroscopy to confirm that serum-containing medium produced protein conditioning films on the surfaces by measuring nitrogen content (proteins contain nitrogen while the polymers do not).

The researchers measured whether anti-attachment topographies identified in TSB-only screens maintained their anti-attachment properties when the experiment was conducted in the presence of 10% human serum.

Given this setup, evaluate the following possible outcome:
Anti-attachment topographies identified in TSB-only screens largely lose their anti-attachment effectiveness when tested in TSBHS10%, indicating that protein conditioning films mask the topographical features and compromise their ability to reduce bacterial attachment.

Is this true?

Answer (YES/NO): NO